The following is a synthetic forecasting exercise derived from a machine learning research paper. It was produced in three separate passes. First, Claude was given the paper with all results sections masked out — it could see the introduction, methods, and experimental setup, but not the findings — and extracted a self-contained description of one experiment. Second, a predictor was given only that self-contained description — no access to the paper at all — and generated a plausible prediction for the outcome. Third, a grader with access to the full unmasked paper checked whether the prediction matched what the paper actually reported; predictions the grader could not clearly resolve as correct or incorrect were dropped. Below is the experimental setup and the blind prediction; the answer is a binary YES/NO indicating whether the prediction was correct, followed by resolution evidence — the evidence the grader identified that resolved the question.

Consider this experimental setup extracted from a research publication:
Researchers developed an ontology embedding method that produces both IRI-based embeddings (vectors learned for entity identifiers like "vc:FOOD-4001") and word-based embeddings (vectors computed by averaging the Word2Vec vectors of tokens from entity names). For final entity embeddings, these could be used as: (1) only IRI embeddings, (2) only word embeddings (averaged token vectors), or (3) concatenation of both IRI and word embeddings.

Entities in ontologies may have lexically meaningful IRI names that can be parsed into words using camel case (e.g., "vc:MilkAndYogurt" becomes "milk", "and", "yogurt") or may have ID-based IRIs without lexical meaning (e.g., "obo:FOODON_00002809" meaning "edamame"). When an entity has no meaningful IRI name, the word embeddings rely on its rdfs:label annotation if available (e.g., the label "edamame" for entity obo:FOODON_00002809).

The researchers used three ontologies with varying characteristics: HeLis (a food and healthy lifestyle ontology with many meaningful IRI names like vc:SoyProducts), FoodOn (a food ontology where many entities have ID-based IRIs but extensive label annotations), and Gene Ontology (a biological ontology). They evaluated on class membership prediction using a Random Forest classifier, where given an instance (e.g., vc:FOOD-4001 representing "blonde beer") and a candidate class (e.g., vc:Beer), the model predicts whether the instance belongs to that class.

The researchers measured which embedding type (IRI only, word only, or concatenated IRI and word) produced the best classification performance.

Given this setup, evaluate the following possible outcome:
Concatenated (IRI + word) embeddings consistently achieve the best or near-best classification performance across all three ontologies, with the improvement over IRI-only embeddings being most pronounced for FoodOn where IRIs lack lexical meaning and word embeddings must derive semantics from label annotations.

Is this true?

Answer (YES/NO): NO